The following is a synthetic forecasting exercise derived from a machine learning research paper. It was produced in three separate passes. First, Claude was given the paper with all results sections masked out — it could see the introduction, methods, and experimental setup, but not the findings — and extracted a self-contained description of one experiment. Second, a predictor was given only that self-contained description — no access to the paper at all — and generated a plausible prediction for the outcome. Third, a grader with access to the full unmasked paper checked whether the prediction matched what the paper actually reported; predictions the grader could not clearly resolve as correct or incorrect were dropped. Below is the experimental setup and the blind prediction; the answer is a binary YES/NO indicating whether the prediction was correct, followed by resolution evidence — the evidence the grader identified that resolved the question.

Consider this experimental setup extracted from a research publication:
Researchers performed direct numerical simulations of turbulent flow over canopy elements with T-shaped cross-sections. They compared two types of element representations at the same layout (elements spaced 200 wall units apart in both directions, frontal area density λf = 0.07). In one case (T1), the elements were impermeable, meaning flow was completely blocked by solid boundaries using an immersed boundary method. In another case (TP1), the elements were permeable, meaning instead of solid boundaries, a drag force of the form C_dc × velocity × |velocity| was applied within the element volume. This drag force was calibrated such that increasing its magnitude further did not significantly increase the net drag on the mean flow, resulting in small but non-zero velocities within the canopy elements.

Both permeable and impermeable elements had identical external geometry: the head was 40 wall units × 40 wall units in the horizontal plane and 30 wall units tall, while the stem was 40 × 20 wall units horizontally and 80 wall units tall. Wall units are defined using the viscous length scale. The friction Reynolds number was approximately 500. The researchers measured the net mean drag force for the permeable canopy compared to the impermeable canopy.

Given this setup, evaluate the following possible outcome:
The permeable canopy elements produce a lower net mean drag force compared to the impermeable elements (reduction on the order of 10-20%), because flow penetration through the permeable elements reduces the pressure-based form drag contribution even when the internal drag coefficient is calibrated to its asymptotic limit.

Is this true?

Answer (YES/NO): NO